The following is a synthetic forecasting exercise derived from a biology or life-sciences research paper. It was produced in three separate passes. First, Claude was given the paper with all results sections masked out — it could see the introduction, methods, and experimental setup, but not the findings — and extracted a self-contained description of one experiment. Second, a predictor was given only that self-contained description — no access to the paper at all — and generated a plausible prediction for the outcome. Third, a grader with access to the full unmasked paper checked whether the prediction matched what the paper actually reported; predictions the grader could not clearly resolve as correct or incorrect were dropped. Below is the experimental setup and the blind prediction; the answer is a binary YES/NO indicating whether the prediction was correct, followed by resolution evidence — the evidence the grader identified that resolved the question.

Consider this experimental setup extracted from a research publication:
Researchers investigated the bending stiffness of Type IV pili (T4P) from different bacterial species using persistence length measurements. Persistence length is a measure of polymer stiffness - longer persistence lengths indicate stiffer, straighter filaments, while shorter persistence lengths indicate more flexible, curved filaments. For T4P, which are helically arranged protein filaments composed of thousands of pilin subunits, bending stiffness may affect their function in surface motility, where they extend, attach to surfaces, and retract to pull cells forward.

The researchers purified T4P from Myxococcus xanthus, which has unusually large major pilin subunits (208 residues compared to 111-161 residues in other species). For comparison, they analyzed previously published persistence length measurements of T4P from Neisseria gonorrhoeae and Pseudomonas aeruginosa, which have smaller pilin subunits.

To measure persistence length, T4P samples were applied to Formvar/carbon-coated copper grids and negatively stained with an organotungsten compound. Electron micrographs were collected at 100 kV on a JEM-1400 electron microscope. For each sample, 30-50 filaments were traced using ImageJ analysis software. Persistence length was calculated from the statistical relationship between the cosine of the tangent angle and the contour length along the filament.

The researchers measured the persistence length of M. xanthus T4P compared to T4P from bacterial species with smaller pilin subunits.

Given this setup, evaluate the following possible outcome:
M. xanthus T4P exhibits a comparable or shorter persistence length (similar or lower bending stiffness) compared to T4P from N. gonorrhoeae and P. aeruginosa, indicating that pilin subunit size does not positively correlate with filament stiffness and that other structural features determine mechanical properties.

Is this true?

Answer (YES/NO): NO